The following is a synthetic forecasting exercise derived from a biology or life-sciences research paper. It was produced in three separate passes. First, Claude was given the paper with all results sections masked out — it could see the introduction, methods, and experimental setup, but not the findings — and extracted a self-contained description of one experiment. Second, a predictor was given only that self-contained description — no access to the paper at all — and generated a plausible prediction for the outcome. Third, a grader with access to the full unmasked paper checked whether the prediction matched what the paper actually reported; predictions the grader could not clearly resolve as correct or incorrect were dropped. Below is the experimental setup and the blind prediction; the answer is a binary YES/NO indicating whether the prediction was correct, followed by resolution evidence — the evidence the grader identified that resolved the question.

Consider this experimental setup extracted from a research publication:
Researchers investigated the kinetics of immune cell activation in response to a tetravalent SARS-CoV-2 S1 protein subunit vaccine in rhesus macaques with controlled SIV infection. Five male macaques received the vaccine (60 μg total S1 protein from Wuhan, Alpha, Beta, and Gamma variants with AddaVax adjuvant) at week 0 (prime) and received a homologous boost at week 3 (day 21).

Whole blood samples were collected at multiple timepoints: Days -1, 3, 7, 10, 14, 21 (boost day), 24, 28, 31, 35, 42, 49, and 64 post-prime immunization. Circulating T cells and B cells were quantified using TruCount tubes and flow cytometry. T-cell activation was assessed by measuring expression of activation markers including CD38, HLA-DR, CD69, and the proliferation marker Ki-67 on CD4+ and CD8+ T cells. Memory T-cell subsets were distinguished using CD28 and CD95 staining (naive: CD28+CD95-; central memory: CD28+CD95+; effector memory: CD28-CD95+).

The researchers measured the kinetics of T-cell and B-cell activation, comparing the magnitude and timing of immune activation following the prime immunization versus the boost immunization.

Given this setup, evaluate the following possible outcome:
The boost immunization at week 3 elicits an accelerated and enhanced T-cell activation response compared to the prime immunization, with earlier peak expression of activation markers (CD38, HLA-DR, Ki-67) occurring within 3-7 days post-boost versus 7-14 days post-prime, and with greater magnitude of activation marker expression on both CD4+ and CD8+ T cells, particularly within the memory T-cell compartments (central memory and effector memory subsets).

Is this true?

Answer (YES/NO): NO